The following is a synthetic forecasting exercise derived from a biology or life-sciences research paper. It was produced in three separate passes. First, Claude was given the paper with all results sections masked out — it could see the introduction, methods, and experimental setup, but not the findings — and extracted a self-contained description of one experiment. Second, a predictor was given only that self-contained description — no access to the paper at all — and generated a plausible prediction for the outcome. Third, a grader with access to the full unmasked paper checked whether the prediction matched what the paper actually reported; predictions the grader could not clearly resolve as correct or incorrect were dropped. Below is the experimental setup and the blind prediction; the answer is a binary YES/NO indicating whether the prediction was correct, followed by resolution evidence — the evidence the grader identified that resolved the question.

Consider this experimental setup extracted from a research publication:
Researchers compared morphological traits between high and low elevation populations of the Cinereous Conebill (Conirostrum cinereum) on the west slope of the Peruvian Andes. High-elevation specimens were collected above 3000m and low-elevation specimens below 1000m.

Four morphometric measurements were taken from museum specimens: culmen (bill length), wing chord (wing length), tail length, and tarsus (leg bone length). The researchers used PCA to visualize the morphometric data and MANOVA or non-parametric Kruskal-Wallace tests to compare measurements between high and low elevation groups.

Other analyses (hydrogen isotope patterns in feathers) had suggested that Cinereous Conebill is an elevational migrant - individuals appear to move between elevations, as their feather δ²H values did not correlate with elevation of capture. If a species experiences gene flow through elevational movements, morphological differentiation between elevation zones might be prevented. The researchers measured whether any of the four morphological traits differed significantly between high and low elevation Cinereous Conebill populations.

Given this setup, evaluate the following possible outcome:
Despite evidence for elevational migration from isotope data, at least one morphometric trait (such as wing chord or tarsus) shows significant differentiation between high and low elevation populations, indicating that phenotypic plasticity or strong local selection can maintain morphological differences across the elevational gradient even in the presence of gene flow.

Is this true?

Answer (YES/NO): NO